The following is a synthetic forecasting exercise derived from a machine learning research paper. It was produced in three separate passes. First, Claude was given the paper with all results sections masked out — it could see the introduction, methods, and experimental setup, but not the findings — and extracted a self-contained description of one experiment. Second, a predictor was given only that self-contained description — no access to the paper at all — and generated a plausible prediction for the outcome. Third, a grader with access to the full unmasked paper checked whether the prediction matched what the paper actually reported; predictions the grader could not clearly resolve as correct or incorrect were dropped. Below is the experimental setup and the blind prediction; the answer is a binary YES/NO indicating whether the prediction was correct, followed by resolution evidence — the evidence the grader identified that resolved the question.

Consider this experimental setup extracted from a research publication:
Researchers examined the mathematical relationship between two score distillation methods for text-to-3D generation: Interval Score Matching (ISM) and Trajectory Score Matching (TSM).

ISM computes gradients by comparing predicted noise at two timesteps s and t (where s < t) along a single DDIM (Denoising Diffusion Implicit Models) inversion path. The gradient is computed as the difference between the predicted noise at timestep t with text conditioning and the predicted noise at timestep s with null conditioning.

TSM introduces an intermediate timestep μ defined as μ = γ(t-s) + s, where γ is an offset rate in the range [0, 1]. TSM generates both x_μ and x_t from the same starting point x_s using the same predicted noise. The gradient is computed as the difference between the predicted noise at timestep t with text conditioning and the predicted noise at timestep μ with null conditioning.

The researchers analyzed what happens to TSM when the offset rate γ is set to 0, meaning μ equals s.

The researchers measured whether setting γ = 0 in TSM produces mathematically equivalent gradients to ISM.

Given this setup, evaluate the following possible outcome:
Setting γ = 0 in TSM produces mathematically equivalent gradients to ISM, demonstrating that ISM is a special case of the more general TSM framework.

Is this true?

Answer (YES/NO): YES